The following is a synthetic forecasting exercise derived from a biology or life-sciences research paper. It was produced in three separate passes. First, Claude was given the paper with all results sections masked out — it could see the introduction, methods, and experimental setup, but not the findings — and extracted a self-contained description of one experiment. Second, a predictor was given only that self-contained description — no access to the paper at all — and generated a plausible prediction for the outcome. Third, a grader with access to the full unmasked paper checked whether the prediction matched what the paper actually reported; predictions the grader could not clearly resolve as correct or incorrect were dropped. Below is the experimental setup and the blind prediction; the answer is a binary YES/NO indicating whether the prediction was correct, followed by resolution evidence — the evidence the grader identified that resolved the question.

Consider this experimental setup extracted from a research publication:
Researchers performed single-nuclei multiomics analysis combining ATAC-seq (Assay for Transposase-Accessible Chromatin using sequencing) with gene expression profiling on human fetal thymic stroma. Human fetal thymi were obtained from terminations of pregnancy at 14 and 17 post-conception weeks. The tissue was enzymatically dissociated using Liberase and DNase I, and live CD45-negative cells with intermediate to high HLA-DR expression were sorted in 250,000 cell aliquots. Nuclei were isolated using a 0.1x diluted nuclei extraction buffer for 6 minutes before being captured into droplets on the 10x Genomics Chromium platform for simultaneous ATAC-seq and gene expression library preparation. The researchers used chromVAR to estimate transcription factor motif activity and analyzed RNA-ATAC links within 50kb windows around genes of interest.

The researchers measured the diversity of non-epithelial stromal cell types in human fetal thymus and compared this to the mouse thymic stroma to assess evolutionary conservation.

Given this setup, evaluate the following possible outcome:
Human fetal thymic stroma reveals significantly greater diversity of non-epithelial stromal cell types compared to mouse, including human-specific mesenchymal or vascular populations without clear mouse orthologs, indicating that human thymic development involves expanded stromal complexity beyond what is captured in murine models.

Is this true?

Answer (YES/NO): NO